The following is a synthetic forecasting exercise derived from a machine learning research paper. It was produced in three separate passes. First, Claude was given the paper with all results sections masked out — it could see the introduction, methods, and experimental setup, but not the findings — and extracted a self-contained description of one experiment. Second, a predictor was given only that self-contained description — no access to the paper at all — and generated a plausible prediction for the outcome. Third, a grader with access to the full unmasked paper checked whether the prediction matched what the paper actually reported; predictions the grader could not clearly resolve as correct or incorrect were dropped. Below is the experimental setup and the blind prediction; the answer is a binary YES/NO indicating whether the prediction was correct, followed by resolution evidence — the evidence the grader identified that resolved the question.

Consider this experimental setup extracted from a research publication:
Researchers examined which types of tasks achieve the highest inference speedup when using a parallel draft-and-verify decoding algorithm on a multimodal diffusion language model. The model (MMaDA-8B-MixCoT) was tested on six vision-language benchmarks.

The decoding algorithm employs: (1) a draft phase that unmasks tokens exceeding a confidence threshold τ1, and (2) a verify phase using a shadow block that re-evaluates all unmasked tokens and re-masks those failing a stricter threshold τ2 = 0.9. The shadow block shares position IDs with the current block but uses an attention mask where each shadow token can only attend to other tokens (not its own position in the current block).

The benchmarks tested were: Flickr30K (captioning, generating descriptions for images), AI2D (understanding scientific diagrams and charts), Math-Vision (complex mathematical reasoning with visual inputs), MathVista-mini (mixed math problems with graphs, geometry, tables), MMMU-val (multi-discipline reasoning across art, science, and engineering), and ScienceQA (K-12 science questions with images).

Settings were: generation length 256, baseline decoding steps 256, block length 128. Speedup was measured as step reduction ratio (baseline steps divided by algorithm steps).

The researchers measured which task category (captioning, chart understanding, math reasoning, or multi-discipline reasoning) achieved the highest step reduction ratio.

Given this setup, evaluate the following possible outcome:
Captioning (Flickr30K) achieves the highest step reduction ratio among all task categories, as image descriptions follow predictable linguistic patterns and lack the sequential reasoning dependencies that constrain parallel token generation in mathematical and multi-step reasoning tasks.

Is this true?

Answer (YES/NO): YES